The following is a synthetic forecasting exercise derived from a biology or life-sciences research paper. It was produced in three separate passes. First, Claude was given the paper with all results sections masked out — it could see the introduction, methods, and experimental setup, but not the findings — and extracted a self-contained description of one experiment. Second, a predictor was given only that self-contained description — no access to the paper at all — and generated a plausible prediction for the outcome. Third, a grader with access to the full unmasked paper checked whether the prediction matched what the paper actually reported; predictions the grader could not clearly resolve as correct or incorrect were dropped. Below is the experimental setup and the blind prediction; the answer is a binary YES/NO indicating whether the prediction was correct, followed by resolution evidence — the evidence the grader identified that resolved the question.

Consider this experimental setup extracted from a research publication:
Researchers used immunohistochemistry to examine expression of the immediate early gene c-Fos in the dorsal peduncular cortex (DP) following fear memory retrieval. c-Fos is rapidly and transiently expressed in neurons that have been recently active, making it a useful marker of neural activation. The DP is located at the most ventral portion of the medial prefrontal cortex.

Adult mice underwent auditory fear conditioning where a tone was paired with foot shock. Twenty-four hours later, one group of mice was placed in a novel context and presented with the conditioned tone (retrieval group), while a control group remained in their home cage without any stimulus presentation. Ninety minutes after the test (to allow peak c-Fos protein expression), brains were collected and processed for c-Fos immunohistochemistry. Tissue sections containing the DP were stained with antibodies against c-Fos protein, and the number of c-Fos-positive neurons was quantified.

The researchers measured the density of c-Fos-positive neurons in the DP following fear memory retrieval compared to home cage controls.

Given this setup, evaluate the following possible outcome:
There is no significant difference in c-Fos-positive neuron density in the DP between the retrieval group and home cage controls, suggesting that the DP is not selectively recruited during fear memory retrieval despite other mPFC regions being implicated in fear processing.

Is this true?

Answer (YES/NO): NO